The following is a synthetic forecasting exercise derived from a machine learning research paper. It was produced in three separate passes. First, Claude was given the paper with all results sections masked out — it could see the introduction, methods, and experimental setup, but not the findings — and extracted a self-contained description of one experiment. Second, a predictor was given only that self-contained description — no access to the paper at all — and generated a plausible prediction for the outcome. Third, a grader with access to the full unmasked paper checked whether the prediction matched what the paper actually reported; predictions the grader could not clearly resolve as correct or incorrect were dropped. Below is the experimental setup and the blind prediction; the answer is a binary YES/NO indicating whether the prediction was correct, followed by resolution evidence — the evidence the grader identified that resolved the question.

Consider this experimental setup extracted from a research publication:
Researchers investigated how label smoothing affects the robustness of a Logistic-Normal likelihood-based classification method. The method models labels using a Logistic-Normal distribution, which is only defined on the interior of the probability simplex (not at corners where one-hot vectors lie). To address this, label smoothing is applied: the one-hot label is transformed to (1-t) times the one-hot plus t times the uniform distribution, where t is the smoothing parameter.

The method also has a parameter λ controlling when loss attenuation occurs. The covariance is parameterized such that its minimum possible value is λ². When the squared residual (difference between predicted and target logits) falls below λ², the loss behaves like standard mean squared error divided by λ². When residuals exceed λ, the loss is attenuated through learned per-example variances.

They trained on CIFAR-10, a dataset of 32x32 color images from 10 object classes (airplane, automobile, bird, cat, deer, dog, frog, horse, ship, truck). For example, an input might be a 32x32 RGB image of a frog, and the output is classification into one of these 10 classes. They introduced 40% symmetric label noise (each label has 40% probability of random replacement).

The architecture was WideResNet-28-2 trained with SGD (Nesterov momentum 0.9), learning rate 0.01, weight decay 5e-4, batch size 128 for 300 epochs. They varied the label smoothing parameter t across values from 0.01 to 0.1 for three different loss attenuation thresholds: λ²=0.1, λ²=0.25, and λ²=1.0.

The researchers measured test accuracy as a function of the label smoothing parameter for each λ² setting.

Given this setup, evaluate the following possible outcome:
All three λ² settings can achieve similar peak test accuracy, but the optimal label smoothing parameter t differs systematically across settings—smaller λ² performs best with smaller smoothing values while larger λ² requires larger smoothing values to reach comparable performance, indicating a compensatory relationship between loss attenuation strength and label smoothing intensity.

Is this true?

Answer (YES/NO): NO